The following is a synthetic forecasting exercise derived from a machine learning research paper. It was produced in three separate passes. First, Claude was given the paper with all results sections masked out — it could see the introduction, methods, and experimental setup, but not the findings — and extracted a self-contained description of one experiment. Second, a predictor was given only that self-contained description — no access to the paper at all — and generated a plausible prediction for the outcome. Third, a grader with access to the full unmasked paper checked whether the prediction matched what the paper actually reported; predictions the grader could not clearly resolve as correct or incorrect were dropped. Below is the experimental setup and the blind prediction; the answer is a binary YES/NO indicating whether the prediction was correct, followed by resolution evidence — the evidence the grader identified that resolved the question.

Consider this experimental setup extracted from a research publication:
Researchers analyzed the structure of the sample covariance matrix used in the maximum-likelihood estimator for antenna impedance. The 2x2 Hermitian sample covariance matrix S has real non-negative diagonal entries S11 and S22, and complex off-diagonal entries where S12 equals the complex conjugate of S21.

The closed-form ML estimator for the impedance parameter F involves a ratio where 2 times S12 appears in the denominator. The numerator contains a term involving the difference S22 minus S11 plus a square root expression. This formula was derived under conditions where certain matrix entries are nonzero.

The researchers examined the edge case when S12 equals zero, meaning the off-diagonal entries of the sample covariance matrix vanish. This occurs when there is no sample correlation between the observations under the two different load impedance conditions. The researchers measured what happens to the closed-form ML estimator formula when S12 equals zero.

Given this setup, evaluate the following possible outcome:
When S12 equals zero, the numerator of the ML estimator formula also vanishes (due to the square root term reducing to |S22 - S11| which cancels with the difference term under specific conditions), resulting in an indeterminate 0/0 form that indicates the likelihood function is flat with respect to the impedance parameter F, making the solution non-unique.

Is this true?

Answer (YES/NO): NO